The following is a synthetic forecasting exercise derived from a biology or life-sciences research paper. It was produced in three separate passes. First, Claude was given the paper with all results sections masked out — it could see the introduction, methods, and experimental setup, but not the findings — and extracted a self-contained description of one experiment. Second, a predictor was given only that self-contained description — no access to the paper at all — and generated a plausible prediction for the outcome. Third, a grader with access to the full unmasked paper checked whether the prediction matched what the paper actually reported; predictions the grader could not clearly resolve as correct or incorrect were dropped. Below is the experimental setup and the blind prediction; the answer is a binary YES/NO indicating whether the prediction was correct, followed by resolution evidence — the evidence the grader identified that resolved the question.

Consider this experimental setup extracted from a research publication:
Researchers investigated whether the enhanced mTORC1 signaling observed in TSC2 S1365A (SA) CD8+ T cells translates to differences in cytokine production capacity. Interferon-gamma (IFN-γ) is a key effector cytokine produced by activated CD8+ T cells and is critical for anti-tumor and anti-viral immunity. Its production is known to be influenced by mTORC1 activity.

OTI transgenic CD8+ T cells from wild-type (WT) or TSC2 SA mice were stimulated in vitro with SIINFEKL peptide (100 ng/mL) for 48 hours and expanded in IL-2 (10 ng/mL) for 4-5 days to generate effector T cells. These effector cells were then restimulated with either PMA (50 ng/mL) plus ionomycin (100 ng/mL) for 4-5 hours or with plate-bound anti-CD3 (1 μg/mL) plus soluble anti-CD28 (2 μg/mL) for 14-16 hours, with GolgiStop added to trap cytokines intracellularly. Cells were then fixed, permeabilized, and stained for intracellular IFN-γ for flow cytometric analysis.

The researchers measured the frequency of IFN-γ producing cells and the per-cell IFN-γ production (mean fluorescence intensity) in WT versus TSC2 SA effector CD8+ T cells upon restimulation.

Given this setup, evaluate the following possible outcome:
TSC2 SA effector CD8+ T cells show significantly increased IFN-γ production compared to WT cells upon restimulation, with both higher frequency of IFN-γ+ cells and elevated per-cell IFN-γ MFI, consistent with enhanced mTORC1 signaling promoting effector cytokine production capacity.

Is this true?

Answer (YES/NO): YES